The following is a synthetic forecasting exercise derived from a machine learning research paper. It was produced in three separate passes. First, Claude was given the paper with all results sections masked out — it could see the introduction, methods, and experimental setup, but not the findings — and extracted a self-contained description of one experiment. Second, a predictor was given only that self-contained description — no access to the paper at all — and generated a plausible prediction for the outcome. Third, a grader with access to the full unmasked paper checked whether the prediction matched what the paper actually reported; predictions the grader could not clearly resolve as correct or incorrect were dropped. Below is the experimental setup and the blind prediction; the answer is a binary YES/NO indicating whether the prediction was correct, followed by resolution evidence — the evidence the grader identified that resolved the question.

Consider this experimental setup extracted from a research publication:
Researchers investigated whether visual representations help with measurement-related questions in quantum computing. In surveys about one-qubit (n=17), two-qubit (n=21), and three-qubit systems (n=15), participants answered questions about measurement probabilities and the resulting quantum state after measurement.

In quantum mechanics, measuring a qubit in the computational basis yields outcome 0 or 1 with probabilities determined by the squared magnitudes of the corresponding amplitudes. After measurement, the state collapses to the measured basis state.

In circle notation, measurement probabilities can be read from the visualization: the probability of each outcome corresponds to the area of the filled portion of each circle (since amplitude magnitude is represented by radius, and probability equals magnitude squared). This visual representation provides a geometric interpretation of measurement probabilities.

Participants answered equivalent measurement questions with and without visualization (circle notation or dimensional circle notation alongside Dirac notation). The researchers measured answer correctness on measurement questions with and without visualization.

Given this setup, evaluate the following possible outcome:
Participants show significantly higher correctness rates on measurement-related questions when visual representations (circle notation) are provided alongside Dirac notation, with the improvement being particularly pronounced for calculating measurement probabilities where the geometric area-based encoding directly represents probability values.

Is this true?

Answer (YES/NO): NO